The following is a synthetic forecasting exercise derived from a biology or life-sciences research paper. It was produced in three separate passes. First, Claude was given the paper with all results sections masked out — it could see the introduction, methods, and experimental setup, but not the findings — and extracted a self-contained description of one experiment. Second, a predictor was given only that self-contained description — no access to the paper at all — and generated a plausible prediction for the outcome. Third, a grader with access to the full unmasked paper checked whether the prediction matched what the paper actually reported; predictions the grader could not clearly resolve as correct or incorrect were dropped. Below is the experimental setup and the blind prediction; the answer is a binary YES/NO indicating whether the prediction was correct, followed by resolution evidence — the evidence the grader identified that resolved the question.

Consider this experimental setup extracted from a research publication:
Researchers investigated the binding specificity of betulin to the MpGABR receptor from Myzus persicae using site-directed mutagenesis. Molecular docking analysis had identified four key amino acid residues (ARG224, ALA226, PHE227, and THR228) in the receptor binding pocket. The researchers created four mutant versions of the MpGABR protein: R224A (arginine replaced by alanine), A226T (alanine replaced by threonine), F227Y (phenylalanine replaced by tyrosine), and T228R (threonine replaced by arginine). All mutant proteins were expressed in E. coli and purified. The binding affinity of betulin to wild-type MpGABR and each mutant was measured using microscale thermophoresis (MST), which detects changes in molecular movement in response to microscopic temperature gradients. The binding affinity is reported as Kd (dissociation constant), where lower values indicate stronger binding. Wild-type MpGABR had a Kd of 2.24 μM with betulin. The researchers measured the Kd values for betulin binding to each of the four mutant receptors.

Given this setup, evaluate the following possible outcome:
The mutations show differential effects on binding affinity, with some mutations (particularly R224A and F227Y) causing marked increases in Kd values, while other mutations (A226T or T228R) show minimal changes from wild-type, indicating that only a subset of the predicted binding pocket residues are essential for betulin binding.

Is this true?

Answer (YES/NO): NO